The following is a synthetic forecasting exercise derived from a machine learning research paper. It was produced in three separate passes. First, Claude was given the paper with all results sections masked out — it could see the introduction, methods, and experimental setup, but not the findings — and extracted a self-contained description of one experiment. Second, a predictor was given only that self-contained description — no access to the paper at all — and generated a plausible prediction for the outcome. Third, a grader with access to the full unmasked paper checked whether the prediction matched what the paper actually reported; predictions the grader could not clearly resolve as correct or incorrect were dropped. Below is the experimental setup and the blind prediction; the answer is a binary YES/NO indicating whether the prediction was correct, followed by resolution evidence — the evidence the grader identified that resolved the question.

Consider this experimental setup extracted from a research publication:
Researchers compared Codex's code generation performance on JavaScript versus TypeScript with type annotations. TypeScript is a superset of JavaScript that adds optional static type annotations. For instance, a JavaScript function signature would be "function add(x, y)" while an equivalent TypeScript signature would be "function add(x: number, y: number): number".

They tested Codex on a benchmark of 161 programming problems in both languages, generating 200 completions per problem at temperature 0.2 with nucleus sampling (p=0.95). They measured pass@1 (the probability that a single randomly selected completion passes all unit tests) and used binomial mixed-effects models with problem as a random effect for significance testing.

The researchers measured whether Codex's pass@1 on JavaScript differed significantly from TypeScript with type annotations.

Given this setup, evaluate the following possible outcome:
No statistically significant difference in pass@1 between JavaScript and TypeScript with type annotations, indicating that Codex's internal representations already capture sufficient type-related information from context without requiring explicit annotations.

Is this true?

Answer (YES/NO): YES